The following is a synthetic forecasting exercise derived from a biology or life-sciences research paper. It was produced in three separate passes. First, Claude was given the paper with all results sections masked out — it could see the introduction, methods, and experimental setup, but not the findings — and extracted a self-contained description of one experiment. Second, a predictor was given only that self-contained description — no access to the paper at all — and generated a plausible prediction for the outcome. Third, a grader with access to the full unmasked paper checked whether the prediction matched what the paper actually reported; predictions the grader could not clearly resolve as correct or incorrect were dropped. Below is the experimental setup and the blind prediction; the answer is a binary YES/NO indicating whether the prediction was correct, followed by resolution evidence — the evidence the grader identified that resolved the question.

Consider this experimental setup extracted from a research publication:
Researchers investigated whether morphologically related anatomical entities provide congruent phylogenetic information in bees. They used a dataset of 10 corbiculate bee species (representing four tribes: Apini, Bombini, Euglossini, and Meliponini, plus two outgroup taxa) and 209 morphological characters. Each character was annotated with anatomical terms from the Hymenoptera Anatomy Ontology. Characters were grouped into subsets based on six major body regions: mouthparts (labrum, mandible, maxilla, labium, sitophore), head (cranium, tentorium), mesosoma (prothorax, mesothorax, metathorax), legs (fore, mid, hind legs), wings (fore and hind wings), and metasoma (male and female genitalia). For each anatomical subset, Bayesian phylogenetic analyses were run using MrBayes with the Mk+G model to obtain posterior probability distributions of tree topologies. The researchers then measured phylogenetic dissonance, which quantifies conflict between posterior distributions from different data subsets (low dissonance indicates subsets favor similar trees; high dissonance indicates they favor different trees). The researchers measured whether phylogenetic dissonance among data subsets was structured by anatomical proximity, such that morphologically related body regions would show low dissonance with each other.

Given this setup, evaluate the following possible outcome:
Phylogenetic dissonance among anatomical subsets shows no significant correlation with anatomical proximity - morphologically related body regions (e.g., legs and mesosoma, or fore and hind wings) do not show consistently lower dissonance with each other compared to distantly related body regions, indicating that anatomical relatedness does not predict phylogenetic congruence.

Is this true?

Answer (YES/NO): YES